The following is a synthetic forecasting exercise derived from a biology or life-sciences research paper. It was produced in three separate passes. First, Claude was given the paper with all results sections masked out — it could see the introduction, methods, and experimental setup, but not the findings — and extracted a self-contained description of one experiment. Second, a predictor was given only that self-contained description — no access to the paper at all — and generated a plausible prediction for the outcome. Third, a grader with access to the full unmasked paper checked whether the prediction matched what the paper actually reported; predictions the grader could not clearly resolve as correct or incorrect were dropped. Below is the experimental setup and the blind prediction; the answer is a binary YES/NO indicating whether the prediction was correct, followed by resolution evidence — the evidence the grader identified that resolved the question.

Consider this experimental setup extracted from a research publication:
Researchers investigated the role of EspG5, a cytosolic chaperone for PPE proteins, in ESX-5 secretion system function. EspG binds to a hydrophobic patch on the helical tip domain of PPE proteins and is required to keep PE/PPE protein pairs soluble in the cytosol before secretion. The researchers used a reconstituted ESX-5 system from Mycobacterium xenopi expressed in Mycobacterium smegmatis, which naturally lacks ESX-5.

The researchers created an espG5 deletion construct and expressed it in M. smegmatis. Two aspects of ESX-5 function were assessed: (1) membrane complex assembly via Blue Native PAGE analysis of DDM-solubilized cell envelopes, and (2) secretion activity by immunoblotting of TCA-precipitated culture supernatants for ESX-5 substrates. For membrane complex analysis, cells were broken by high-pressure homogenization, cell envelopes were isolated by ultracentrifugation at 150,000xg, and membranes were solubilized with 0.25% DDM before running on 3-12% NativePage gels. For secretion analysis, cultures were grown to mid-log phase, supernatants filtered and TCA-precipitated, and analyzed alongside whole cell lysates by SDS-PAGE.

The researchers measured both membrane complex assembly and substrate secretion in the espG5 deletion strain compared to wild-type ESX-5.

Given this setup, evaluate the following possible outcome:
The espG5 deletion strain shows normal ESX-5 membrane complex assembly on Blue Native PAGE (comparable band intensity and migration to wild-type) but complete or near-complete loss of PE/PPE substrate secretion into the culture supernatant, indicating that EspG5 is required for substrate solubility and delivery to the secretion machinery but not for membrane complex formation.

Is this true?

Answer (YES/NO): YES